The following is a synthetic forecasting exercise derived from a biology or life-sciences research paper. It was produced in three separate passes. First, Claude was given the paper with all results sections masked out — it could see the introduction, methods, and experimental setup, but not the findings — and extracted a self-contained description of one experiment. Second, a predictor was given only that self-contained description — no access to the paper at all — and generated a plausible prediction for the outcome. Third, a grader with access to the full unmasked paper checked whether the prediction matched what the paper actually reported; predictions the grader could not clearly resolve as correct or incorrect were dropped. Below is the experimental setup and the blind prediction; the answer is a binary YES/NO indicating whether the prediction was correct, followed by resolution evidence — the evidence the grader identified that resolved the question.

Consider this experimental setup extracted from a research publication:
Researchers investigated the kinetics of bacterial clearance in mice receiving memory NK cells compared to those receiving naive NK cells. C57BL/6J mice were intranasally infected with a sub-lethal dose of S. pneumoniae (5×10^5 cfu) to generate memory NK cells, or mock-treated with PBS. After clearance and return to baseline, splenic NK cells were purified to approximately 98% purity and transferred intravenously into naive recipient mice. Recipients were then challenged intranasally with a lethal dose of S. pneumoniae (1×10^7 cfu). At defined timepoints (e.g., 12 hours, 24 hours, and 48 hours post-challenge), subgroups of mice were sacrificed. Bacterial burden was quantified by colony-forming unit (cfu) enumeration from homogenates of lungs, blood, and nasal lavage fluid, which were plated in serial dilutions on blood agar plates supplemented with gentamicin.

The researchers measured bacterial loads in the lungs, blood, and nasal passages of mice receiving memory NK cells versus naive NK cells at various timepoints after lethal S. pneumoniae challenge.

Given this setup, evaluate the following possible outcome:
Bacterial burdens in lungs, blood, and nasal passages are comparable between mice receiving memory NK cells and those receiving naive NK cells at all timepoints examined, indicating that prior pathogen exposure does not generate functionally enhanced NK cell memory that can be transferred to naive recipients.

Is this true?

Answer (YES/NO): NO